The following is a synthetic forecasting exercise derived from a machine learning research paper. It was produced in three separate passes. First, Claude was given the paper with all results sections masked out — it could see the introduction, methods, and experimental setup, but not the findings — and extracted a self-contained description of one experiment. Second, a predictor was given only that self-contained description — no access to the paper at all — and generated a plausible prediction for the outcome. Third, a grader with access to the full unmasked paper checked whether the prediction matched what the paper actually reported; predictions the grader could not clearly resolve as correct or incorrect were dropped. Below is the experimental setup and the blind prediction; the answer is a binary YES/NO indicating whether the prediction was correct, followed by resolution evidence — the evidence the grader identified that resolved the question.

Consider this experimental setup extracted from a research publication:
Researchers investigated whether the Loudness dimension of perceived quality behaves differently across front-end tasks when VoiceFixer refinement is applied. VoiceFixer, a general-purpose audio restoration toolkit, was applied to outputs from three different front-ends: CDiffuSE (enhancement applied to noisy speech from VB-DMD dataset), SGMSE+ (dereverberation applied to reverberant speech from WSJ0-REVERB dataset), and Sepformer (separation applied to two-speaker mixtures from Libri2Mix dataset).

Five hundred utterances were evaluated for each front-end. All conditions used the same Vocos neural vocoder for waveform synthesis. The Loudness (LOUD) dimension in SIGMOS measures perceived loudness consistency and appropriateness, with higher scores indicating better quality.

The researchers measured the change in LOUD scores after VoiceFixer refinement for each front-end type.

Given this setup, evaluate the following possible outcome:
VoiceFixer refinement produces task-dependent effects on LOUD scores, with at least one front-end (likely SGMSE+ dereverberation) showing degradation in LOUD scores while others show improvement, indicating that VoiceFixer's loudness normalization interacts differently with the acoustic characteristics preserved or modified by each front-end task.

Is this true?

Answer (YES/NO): YES